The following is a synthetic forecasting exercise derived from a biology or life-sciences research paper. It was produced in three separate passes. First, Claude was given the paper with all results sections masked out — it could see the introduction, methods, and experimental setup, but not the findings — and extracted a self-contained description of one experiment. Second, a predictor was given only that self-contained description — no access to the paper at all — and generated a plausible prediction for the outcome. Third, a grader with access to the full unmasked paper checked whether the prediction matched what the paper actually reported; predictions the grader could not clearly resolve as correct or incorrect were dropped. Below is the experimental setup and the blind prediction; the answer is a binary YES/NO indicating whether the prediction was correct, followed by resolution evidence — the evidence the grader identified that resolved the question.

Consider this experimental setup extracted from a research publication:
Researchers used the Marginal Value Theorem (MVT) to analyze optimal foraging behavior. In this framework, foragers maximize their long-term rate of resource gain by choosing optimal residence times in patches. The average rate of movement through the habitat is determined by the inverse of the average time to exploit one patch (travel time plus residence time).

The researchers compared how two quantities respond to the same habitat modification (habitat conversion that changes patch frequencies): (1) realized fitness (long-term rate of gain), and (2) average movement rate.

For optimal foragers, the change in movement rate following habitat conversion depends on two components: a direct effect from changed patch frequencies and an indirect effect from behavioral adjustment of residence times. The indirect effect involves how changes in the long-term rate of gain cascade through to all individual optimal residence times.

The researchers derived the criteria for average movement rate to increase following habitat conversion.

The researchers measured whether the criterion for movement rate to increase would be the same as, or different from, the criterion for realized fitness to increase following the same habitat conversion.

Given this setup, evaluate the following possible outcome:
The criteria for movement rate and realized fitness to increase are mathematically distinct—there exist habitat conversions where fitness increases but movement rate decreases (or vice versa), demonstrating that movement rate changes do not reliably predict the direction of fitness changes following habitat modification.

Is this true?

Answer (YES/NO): YES